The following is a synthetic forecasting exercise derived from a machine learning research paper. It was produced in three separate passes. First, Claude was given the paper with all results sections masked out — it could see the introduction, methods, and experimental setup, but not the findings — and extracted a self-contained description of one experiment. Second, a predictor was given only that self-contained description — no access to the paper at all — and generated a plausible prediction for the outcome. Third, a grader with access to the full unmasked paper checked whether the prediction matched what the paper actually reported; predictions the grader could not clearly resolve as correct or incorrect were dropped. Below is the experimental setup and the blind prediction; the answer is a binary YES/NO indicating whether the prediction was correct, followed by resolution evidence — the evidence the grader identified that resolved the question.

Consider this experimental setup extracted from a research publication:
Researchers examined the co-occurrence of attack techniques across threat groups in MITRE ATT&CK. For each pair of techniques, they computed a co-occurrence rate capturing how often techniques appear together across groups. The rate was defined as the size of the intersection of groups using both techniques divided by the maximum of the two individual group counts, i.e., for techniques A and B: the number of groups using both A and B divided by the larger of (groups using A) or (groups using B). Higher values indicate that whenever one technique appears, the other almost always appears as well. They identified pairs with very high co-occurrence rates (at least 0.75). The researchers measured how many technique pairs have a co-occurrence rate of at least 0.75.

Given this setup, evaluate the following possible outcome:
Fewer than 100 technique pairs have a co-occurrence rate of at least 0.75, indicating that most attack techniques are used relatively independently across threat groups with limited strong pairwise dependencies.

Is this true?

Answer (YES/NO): YES